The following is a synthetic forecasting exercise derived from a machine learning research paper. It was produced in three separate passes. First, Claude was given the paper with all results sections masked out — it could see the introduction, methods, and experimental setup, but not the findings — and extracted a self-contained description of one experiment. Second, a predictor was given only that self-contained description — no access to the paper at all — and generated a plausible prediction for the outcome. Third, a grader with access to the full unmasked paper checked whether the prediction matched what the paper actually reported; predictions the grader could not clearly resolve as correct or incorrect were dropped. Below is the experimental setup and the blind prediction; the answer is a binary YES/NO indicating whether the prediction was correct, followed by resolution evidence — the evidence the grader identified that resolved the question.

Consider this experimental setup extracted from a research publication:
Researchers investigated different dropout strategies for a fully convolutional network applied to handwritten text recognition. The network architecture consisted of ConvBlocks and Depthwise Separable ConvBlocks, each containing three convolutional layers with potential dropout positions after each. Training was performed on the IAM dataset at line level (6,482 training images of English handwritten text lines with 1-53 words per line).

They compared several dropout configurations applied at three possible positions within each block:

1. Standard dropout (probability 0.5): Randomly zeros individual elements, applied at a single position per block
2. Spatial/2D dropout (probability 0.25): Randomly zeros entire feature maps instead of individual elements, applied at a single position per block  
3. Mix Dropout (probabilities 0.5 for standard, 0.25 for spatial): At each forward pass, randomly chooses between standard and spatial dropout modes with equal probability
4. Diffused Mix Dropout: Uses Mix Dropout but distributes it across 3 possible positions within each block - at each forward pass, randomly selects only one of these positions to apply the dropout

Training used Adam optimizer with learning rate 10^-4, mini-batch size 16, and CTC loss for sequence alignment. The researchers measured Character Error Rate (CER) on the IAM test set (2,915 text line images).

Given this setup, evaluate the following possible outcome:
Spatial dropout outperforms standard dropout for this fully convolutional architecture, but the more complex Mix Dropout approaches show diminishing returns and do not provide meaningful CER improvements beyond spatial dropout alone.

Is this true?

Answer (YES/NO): NO